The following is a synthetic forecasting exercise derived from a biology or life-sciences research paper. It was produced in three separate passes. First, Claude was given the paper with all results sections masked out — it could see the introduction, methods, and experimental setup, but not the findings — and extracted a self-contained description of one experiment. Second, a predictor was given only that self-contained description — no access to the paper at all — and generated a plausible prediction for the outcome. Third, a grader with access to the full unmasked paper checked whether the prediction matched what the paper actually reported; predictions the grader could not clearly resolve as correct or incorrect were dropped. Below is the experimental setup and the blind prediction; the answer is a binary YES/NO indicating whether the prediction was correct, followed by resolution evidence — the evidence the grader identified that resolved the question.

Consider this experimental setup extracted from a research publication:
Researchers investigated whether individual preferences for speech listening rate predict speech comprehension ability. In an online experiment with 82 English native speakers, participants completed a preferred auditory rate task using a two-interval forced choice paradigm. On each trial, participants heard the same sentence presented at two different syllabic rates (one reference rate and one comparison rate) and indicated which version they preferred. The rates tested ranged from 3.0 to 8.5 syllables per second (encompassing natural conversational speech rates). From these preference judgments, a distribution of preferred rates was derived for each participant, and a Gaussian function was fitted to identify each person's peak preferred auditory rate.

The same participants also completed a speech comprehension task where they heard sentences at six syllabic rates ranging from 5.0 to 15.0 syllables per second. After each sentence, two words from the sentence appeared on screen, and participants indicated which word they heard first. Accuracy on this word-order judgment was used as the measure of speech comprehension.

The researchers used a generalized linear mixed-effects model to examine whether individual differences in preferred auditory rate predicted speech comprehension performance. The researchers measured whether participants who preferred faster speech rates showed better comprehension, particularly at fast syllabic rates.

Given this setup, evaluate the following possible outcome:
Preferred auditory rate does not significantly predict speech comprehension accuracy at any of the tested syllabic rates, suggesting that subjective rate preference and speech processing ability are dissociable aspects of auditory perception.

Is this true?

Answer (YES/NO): YES